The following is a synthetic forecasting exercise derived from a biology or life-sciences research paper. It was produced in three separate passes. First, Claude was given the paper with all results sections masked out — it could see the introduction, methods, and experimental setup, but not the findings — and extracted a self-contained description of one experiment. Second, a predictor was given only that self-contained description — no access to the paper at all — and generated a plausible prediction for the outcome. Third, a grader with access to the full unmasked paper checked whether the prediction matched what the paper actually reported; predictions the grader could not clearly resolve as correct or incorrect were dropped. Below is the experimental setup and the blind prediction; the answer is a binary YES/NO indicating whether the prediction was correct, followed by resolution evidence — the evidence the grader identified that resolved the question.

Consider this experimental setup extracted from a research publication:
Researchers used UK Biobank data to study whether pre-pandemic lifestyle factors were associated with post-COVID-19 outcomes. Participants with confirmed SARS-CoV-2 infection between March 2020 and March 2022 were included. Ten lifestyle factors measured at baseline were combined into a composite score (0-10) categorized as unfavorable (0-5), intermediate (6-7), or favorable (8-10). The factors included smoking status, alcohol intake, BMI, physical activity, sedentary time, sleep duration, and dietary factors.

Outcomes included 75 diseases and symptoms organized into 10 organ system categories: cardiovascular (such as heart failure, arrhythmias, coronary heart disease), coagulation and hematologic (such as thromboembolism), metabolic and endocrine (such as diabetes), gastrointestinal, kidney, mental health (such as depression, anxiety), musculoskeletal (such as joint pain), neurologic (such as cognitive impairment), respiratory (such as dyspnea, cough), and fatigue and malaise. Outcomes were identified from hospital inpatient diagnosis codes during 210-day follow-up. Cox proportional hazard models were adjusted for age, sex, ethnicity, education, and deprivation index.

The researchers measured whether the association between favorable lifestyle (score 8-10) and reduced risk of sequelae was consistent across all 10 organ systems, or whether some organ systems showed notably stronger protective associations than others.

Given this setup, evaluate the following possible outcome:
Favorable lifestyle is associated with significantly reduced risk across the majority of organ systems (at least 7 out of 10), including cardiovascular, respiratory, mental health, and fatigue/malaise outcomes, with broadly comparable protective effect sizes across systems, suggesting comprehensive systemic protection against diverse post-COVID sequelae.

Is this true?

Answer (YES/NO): NO